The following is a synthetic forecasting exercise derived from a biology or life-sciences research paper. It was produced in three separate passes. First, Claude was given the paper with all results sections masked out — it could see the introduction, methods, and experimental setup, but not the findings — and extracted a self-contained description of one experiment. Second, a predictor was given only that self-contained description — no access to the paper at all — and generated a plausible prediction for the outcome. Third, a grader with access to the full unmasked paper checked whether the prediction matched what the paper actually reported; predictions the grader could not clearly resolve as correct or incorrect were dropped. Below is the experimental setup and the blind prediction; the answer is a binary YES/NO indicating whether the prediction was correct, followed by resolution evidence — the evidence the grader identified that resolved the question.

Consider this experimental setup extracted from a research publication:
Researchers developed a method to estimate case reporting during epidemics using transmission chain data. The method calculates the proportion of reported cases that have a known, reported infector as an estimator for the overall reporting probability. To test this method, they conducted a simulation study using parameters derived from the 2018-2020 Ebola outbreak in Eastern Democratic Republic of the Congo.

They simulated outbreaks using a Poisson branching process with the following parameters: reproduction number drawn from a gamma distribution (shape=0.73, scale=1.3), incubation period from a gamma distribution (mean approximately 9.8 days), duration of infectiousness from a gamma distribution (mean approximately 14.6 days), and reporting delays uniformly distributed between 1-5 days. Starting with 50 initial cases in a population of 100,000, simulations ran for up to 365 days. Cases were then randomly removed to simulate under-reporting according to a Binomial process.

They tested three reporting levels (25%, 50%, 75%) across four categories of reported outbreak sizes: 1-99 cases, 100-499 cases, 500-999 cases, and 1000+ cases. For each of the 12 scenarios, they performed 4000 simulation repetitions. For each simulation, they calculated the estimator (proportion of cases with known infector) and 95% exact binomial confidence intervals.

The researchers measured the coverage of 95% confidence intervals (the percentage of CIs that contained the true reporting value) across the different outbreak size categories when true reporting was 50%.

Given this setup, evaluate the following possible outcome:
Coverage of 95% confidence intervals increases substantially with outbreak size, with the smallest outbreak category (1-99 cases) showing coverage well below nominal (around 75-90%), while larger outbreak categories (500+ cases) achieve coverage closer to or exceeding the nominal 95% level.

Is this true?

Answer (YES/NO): NO